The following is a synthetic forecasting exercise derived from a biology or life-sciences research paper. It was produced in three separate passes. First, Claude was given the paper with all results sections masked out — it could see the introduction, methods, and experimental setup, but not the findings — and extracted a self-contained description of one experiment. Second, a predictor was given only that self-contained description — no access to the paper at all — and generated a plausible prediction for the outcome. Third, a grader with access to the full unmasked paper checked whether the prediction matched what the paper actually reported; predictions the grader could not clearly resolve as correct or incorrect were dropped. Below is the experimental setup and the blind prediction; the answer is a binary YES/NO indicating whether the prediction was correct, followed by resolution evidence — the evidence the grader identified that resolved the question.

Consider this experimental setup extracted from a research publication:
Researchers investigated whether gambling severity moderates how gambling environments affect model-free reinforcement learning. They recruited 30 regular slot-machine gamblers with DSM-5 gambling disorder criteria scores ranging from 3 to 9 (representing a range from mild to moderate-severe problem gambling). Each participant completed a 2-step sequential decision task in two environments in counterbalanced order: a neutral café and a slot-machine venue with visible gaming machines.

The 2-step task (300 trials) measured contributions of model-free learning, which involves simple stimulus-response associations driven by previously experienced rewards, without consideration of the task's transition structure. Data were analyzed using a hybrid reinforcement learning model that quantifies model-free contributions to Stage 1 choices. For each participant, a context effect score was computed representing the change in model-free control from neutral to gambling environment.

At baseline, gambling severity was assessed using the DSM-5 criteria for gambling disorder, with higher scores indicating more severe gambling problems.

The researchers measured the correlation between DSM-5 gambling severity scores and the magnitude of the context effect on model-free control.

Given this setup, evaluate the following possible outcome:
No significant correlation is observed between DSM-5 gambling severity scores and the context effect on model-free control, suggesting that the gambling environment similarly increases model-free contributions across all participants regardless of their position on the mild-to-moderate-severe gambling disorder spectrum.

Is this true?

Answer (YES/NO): NO